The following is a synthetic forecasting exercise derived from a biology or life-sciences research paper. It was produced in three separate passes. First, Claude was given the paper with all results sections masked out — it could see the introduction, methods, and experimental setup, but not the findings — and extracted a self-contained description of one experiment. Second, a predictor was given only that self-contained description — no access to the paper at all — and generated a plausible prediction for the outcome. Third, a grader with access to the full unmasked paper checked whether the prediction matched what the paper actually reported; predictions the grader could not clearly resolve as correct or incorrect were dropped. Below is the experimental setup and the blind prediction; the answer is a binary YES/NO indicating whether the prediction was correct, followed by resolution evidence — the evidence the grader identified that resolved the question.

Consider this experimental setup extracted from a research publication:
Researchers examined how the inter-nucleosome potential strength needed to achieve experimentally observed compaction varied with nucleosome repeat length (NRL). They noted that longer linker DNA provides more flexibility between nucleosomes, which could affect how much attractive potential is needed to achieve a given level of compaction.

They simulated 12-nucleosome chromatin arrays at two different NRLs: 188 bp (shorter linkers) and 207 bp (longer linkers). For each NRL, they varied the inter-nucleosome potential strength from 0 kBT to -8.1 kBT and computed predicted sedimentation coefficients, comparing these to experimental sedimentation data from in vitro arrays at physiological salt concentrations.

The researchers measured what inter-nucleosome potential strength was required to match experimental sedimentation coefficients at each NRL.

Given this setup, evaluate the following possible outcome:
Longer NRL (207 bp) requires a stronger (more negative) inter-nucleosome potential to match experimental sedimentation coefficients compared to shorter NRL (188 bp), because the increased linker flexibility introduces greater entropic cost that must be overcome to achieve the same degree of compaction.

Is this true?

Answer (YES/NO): YES